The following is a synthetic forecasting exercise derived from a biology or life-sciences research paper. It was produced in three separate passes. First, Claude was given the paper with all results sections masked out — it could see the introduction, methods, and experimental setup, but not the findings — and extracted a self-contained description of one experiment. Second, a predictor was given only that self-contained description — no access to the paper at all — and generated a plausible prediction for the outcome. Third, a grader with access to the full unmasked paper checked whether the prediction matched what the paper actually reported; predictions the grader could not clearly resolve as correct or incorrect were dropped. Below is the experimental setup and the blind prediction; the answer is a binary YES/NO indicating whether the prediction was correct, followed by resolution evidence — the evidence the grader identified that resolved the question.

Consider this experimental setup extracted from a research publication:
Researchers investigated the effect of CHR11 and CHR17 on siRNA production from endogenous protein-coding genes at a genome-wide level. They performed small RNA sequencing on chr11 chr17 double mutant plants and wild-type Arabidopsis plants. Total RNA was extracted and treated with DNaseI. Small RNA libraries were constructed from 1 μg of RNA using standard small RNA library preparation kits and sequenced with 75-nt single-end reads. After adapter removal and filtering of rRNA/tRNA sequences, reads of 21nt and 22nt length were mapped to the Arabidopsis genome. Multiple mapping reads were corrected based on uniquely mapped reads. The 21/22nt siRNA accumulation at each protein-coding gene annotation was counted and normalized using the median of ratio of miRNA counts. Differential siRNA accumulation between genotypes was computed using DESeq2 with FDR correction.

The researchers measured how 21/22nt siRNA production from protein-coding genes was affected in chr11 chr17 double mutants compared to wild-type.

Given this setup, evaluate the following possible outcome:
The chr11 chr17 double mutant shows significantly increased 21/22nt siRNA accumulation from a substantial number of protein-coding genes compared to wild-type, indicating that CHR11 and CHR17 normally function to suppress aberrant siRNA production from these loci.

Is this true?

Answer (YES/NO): NO